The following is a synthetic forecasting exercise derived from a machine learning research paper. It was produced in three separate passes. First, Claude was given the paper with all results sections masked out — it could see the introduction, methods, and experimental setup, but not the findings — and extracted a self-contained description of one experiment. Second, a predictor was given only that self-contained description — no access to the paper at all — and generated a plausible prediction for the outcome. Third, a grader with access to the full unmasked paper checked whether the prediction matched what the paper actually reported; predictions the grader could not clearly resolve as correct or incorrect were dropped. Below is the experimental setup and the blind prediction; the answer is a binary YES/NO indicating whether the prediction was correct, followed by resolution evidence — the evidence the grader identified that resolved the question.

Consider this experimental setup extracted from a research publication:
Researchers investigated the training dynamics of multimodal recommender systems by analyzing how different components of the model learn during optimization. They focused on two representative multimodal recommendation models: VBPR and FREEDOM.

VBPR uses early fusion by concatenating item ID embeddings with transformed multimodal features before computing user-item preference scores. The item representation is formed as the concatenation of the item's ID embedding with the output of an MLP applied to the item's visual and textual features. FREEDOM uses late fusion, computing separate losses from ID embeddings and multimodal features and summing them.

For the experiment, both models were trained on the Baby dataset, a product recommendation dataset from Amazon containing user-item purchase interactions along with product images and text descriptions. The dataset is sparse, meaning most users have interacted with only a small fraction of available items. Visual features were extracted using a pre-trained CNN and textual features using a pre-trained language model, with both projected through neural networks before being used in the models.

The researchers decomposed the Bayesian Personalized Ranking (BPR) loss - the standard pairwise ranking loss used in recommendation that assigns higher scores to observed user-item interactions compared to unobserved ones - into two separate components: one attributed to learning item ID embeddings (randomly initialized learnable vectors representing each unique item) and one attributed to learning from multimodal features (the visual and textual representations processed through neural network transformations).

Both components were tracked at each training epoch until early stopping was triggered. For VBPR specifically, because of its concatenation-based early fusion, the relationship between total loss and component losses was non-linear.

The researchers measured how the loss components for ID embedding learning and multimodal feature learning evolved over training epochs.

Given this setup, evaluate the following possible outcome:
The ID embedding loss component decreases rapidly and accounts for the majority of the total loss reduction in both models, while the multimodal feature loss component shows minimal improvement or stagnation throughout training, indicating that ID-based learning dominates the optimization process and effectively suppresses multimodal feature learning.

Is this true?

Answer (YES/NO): NO